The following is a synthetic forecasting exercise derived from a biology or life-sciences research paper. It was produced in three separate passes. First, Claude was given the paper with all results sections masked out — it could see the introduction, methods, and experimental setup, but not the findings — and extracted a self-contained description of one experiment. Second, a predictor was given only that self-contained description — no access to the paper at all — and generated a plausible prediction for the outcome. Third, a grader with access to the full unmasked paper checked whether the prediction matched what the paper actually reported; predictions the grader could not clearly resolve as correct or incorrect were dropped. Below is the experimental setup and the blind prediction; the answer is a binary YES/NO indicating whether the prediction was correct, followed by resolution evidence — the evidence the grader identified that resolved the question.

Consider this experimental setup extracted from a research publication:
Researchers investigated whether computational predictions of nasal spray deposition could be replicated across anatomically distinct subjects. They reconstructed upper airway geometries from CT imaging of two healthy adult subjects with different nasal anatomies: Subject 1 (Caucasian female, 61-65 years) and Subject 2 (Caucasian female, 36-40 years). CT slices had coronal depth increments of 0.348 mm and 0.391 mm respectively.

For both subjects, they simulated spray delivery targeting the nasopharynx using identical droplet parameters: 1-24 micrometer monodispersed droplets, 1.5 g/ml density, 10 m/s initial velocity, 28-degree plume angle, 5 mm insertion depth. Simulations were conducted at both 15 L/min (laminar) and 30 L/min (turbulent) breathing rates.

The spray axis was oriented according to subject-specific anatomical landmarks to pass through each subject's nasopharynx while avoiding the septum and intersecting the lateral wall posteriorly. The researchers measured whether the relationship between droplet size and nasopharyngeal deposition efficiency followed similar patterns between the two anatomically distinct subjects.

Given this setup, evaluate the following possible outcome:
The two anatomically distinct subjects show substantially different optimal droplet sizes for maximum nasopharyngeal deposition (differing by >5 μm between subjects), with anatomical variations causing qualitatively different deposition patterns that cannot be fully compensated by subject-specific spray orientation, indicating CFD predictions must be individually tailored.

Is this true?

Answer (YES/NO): NO